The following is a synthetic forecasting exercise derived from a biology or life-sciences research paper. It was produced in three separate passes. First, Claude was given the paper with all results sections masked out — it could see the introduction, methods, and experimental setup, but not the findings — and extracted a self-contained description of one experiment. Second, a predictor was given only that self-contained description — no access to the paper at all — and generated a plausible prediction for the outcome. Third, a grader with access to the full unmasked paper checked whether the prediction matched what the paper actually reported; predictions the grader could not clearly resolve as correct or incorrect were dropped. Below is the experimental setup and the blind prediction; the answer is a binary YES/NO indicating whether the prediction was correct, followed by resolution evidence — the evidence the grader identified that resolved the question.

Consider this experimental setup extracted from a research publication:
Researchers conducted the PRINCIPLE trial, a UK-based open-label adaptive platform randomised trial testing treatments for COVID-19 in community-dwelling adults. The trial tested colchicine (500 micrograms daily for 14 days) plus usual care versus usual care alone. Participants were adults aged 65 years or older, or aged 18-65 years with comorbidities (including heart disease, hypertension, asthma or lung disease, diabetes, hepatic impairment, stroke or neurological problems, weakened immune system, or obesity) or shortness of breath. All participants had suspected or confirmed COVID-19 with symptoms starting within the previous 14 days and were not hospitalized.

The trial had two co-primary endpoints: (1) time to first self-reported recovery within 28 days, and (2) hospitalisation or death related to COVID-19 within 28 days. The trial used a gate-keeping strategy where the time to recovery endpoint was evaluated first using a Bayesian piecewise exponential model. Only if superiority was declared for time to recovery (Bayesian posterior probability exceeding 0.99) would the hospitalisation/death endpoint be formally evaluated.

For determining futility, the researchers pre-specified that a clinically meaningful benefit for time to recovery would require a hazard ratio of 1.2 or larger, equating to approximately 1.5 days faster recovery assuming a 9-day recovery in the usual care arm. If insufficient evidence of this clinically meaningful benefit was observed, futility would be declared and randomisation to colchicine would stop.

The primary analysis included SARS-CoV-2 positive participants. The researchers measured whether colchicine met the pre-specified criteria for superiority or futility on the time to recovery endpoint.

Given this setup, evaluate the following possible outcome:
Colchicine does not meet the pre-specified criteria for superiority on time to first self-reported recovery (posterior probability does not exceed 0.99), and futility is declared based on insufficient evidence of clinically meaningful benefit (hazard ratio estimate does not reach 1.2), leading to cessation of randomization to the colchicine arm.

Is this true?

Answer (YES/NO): YES